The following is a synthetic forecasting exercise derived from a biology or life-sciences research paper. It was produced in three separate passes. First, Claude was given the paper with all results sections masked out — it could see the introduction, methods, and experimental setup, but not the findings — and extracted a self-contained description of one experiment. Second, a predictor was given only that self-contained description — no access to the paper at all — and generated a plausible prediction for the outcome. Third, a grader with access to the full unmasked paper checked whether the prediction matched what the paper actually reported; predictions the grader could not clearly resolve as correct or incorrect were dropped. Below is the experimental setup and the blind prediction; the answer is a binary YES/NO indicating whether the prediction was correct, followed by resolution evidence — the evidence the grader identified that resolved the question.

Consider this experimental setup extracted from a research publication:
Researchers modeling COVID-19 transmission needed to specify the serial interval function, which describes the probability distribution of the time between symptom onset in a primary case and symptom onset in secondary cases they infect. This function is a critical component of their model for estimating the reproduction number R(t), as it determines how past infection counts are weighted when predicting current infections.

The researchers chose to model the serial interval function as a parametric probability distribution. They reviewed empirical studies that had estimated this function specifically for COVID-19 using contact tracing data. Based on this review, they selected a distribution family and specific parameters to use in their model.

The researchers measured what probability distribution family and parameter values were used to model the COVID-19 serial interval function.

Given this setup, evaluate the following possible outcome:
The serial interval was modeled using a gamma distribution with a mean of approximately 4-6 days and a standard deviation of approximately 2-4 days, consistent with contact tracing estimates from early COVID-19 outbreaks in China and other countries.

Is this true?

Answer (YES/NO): NO